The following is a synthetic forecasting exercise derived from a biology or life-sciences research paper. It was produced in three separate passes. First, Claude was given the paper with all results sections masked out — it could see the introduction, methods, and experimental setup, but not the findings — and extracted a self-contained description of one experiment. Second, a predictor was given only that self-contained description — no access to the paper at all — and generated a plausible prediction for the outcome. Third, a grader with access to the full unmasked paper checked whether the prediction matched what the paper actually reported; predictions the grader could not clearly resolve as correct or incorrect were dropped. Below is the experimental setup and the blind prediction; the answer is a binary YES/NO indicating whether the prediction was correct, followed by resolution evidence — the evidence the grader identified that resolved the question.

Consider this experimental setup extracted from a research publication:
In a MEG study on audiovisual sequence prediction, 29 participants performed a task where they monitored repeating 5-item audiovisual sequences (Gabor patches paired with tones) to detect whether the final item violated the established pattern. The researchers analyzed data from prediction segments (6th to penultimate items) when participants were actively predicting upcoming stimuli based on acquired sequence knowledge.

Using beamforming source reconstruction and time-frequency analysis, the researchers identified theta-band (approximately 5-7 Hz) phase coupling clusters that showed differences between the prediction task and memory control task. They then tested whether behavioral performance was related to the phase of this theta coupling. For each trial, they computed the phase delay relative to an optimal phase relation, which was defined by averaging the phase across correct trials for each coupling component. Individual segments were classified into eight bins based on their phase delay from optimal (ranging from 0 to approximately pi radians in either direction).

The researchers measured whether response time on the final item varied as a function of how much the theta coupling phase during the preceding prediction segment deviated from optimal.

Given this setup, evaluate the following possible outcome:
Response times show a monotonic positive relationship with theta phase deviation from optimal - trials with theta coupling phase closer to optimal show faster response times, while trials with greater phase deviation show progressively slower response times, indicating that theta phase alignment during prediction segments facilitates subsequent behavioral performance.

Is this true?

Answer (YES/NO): NO